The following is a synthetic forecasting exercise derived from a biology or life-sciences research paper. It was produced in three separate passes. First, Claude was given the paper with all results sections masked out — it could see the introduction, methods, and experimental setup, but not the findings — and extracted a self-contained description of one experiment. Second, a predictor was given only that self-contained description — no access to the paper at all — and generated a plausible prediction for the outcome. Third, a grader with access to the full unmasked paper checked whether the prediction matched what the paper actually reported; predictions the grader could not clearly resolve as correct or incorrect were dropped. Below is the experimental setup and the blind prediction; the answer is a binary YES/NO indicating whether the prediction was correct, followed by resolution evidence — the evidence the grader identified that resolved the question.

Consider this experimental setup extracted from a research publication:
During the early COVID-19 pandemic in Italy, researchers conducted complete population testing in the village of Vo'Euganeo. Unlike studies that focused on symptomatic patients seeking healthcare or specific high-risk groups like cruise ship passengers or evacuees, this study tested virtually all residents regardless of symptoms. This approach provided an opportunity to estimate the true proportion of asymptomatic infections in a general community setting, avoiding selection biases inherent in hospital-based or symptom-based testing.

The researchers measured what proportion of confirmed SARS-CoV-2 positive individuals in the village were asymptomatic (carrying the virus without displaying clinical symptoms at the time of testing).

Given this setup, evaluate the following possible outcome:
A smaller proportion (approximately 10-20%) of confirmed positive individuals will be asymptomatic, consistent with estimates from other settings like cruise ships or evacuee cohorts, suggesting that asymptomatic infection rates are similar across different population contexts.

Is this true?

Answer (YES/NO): NO